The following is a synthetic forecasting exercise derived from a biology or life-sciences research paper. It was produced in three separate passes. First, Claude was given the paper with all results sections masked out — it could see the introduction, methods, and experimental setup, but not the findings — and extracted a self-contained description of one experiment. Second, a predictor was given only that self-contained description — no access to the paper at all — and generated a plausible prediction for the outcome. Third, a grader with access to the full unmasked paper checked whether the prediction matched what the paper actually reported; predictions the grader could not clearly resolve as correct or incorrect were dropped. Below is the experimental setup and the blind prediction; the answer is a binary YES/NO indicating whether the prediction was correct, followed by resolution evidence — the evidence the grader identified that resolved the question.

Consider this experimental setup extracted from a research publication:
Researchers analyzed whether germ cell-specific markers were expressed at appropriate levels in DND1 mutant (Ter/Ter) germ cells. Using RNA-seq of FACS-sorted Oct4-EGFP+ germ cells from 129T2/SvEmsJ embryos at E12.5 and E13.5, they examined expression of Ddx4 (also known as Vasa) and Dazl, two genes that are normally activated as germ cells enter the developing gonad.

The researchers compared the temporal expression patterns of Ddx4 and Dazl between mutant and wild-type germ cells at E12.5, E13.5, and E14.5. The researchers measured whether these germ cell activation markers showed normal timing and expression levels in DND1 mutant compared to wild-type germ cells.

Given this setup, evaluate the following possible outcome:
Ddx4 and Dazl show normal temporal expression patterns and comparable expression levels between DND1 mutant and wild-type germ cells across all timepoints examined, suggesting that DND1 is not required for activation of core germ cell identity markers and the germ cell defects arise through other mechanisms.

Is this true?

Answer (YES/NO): NO